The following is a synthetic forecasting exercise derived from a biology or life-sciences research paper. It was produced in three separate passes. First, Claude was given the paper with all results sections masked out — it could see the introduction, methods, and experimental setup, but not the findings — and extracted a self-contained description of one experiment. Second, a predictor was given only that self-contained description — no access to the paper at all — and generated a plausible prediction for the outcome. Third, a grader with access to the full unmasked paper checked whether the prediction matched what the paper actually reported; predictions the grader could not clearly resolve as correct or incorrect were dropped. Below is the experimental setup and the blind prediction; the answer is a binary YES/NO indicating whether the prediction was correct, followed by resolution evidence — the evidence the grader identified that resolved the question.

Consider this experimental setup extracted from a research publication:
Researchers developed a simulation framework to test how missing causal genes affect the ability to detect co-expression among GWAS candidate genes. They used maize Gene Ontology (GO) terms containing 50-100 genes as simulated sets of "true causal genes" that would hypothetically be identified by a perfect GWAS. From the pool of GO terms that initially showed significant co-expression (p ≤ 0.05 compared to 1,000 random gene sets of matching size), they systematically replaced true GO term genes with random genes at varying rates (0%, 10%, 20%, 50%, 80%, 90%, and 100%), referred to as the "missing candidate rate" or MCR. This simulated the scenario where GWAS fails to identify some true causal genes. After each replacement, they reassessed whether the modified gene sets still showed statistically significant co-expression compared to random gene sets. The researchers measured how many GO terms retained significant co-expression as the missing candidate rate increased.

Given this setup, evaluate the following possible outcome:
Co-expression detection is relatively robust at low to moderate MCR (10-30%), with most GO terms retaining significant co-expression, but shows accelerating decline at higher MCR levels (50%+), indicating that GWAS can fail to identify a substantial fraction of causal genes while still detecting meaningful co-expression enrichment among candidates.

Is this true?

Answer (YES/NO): YES